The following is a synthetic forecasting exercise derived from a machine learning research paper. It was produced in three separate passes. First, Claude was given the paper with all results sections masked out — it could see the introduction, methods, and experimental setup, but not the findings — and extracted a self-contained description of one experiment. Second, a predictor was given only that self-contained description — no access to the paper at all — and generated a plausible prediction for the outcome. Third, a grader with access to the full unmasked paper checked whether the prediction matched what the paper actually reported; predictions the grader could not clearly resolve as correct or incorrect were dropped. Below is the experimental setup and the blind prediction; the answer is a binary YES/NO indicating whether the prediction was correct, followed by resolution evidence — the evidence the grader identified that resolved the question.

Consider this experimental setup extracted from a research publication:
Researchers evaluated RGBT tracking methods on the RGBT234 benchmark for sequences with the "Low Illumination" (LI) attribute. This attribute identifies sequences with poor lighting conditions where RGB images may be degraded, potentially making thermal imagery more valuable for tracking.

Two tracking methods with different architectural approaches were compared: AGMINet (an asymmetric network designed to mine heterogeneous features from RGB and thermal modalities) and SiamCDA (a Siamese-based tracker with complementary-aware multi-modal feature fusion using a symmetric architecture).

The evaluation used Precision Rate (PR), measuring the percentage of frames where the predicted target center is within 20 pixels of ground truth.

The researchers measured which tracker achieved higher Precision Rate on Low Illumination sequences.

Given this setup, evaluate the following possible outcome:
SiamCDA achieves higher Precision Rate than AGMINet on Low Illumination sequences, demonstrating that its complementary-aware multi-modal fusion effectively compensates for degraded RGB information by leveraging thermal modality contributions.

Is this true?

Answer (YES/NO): NO